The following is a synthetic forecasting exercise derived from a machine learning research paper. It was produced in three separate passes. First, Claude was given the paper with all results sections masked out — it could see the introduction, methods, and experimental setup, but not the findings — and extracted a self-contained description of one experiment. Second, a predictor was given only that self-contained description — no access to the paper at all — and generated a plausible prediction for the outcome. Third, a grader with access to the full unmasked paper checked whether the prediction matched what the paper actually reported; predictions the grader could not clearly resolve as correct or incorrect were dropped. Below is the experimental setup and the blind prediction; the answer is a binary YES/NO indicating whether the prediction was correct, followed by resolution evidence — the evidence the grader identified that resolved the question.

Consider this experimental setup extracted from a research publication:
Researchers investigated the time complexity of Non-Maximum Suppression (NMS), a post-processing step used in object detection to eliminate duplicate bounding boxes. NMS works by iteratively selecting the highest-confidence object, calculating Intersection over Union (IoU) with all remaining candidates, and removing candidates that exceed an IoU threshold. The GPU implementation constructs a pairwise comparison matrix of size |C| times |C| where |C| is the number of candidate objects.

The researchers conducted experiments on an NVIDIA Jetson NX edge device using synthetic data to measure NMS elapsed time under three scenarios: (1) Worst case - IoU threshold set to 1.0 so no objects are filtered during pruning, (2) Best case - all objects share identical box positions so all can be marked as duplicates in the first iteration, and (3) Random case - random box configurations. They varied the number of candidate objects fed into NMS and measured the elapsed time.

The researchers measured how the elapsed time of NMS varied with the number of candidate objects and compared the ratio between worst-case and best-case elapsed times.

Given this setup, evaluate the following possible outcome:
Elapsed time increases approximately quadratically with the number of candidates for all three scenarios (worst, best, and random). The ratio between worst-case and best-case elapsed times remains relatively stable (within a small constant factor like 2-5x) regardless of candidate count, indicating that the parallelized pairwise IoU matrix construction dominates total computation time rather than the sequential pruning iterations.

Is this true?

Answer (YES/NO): YES